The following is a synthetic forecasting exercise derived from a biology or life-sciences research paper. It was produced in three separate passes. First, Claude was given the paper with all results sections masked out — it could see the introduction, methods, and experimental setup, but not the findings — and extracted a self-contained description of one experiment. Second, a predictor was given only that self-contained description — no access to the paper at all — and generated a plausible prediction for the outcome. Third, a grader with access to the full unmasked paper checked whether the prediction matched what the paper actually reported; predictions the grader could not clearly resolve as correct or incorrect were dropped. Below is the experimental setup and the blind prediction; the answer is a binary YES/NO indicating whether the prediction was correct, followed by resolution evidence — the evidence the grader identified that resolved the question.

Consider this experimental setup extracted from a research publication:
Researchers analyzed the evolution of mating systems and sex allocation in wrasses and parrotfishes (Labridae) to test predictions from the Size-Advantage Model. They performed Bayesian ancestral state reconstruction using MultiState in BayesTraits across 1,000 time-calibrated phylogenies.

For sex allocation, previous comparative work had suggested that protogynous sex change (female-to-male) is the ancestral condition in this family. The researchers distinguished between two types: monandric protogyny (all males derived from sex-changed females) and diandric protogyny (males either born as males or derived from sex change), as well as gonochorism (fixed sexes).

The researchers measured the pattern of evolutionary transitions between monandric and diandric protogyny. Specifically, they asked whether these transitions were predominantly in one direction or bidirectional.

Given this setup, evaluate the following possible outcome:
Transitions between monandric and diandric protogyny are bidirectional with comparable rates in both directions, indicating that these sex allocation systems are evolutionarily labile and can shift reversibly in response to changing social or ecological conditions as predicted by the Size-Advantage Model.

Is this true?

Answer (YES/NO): NO